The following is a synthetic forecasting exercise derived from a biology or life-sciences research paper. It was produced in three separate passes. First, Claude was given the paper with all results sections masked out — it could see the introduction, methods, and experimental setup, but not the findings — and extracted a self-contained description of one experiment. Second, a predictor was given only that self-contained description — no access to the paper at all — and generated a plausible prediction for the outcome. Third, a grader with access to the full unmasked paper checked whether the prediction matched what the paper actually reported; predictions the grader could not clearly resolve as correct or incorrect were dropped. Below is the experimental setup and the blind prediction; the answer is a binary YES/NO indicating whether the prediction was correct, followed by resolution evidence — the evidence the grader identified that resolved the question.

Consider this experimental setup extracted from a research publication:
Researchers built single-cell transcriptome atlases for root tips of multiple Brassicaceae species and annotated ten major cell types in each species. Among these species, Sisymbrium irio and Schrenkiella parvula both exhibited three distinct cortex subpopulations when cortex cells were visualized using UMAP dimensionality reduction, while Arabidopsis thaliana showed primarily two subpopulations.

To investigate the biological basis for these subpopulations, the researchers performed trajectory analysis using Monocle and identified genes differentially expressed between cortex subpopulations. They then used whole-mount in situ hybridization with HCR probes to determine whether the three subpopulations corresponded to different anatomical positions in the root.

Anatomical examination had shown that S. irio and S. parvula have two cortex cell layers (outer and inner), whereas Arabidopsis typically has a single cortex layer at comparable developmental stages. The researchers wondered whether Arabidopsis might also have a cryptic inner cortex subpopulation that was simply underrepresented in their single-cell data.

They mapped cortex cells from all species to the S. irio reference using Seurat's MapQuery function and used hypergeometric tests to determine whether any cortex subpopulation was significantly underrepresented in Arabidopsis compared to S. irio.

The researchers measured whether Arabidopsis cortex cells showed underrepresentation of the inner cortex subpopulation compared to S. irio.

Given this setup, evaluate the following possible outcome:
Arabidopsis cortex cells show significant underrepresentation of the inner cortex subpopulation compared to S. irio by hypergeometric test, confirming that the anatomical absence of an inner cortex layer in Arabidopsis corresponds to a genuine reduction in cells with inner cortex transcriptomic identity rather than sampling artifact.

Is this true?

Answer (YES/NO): YES